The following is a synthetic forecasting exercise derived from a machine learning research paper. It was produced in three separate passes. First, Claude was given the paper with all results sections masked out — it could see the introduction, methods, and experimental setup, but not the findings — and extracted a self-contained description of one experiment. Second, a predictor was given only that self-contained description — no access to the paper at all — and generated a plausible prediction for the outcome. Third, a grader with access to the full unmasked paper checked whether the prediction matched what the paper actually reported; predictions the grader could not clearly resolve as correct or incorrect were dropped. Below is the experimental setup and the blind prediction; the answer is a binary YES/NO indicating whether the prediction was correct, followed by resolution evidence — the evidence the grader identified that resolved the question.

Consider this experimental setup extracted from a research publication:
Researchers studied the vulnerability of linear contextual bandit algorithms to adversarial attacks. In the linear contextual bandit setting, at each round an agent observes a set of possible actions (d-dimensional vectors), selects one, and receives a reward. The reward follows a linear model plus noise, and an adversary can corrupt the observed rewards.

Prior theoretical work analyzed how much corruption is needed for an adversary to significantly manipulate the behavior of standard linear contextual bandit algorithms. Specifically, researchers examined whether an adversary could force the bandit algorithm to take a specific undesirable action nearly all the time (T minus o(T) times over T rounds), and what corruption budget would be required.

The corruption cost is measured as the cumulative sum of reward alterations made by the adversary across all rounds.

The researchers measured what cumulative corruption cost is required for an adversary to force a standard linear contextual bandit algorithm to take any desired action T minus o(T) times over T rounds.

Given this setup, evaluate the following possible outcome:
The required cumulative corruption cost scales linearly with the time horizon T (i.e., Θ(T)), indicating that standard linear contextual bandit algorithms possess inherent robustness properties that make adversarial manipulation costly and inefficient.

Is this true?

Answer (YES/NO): NO